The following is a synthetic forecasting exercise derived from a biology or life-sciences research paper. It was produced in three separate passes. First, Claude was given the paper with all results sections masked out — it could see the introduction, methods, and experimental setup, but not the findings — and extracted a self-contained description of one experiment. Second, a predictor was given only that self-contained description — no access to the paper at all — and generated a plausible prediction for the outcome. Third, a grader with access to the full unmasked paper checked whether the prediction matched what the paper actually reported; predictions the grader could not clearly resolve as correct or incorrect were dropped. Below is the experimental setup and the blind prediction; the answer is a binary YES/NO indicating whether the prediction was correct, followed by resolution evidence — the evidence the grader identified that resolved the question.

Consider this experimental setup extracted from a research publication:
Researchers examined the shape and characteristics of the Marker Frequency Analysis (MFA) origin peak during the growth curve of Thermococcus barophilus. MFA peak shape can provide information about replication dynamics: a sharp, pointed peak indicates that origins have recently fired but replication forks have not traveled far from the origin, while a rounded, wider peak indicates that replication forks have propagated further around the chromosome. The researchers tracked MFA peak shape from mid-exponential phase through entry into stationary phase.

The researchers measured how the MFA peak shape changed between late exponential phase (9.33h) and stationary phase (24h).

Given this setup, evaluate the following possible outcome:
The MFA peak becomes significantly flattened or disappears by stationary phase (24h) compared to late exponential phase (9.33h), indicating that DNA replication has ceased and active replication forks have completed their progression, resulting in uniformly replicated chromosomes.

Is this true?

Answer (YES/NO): NO